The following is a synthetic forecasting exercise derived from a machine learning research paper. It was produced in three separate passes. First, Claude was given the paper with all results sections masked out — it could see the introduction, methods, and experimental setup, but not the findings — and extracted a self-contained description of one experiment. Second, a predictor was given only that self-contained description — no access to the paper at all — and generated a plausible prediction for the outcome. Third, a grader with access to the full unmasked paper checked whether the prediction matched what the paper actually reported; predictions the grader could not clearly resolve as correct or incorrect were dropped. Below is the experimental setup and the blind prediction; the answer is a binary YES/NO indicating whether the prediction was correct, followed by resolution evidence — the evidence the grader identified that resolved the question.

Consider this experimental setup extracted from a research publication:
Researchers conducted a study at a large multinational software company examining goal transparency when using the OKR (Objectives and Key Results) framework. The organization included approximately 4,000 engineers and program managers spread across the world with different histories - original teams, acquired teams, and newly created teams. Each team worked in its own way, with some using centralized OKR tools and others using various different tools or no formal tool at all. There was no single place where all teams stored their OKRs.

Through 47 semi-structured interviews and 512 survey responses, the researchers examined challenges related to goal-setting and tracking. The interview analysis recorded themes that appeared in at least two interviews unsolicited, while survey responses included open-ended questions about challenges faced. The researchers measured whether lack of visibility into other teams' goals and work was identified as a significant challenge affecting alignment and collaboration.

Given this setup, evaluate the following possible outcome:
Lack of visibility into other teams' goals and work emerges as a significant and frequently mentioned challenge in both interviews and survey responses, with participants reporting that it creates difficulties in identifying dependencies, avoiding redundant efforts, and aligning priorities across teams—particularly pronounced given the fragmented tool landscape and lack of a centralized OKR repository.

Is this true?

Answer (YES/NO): YES